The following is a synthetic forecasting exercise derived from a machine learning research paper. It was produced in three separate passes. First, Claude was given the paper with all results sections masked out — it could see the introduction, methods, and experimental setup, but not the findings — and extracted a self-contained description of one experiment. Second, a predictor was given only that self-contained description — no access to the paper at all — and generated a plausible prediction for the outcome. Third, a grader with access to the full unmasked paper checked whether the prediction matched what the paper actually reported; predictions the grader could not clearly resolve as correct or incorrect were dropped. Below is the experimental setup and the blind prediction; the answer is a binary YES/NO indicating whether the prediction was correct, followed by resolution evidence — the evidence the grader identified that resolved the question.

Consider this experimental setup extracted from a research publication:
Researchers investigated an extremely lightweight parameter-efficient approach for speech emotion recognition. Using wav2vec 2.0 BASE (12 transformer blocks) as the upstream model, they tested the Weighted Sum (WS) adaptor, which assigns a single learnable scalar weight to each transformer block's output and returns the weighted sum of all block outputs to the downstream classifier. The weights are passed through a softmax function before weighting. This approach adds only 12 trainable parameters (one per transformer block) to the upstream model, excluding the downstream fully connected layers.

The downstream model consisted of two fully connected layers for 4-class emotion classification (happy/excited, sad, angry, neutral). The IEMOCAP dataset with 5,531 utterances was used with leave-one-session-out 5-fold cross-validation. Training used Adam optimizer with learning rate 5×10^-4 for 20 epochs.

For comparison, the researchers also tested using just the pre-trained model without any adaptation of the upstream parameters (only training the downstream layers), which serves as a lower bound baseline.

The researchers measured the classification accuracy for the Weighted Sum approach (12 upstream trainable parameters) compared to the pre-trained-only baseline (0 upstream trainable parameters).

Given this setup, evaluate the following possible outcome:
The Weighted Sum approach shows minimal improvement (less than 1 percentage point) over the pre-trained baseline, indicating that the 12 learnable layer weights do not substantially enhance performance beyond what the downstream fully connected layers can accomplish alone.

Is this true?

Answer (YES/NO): NO